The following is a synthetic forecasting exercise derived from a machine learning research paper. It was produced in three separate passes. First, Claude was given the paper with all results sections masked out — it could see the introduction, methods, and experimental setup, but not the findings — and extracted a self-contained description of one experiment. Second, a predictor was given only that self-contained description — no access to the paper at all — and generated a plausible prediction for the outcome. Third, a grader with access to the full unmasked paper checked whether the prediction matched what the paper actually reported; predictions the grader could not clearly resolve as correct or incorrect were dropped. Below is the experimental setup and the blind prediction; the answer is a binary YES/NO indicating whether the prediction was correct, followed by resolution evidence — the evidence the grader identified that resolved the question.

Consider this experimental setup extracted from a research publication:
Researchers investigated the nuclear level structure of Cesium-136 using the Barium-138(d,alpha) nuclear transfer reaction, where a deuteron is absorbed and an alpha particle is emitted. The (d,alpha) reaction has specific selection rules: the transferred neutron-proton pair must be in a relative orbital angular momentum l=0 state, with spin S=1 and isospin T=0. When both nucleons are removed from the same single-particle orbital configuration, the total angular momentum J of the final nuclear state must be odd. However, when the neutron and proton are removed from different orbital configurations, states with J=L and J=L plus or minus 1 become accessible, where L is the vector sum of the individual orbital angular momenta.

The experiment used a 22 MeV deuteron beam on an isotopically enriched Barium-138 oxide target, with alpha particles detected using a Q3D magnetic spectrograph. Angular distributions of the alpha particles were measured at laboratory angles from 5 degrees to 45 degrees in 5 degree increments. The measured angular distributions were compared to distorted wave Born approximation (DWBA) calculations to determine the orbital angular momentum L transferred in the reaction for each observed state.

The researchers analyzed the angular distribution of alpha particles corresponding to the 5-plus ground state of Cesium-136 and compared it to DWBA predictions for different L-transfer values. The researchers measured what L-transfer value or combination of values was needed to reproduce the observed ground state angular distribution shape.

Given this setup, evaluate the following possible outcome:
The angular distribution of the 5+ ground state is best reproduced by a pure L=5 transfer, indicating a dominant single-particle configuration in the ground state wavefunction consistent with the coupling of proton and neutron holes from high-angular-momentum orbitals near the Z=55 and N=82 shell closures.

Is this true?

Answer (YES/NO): NO